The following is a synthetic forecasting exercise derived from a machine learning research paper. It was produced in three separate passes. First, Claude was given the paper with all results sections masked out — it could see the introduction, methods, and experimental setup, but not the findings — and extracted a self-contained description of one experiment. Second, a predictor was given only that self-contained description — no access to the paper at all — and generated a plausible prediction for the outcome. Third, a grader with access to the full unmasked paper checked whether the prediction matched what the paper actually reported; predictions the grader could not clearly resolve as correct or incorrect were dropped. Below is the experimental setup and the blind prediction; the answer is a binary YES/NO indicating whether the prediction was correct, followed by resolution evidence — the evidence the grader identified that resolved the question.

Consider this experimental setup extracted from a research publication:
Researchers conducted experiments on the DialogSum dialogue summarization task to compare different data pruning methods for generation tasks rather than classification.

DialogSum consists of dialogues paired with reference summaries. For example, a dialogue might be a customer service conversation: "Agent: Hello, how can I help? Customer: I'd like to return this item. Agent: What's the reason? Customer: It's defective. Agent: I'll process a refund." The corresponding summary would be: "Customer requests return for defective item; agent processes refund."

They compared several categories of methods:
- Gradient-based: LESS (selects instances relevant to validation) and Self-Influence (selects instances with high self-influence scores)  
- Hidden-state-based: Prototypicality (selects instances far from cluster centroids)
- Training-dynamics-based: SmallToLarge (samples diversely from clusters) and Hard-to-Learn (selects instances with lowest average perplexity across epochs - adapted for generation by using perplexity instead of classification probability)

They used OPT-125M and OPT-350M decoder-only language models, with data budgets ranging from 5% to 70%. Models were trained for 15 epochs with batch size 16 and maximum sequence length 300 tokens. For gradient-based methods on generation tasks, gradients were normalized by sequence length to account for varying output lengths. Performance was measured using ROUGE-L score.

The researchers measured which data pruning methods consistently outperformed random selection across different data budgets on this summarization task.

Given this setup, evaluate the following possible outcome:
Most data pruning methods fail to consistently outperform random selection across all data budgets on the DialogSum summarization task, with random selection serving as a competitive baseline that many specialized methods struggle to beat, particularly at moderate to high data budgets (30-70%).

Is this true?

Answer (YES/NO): NO